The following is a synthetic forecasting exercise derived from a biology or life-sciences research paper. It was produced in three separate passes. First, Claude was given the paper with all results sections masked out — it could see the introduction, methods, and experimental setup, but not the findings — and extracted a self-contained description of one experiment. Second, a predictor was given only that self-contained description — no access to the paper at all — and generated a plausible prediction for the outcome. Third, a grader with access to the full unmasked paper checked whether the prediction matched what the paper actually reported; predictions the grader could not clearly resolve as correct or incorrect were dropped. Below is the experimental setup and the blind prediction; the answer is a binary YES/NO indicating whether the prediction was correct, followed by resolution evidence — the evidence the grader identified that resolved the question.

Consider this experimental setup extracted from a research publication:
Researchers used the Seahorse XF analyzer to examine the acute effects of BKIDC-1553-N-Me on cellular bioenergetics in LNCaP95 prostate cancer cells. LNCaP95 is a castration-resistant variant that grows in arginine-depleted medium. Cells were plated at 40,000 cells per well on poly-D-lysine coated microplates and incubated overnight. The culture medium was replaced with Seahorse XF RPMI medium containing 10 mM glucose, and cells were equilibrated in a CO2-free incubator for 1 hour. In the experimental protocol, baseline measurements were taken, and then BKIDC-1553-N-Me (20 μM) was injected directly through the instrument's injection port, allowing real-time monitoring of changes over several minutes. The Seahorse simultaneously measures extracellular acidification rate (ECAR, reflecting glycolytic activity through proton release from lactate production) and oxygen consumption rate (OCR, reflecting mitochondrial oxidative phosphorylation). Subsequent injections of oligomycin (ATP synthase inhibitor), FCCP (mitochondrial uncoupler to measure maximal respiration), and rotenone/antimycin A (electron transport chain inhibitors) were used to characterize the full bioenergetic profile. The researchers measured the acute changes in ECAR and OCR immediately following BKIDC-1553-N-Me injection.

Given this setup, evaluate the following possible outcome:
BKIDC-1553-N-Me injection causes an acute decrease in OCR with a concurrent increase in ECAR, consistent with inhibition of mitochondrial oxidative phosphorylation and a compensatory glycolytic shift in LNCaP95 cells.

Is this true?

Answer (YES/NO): NO